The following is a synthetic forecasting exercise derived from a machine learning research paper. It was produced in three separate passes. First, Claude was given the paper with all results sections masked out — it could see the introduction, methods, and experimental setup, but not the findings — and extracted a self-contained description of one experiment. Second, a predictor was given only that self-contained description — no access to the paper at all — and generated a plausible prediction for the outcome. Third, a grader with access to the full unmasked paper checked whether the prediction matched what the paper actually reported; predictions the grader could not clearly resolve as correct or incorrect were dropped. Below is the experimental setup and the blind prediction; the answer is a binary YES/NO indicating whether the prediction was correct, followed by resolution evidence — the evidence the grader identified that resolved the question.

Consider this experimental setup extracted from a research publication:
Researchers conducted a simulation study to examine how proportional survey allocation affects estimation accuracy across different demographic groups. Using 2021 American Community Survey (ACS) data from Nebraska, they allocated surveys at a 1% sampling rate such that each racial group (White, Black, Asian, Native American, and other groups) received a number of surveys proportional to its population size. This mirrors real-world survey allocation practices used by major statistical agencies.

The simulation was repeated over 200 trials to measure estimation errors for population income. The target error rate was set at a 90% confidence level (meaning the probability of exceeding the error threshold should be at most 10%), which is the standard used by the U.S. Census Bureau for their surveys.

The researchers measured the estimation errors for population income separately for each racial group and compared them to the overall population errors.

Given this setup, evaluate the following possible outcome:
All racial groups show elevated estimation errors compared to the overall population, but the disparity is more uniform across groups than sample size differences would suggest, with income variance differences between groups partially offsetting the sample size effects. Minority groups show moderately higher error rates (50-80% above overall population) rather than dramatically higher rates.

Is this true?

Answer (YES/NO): NO